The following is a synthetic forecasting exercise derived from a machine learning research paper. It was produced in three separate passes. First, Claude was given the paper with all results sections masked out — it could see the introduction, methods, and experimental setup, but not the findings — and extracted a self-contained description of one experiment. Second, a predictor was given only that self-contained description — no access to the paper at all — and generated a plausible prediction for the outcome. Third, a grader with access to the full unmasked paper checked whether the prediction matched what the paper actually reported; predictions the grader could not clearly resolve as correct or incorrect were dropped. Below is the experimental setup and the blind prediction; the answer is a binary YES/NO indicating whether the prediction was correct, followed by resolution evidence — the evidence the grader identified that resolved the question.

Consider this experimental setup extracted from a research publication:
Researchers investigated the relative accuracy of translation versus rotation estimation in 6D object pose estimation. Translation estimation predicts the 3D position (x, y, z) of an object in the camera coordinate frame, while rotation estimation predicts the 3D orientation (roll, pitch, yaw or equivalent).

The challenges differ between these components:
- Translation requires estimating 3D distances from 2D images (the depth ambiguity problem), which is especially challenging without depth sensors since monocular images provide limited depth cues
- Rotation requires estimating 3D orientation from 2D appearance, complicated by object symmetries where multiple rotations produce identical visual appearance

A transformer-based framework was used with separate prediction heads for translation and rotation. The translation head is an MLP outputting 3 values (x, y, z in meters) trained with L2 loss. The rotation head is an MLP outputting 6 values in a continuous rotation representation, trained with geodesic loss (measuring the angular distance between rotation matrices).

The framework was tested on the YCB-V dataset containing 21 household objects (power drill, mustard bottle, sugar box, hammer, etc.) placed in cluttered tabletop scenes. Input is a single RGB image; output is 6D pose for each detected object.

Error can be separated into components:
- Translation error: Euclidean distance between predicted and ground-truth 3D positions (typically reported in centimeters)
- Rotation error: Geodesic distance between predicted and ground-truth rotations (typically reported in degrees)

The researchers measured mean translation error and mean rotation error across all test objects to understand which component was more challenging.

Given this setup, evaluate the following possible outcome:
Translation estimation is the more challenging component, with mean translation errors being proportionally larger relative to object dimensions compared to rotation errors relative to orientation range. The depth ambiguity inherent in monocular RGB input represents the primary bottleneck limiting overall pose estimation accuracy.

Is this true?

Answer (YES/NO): NO